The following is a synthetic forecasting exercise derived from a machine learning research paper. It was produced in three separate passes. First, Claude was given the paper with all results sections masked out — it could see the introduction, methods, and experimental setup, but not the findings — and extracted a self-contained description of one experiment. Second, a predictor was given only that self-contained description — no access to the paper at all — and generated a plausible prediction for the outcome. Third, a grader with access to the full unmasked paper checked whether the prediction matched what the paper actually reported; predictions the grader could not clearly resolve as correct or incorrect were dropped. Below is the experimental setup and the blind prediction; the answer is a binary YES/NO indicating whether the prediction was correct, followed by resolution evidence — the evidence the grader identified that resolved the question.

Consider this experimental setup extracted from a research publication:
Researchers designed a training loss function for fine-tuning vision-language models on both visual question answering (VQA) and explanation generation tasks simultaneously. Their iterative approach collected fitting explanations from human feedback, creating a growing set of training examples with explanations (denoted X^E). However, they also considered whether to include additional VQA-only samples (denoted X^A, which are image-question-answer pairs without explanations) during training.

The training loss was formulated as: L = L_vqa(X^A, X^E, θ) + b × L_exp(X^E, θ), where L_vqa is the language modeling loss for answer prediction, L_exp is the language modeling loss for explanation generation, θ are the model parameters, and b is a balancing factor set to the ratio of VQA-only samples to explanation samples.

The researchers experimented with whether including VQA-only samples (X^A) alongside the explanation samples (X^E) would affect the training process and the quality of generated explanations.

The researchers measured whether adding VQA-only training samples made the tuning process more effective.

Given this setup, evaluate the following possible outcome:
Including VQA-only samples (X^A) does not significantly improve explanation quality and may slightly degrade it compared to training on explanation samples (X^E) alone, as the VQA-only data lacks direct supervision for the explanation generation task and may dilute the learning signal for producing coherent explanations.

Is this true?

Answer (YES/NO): NO